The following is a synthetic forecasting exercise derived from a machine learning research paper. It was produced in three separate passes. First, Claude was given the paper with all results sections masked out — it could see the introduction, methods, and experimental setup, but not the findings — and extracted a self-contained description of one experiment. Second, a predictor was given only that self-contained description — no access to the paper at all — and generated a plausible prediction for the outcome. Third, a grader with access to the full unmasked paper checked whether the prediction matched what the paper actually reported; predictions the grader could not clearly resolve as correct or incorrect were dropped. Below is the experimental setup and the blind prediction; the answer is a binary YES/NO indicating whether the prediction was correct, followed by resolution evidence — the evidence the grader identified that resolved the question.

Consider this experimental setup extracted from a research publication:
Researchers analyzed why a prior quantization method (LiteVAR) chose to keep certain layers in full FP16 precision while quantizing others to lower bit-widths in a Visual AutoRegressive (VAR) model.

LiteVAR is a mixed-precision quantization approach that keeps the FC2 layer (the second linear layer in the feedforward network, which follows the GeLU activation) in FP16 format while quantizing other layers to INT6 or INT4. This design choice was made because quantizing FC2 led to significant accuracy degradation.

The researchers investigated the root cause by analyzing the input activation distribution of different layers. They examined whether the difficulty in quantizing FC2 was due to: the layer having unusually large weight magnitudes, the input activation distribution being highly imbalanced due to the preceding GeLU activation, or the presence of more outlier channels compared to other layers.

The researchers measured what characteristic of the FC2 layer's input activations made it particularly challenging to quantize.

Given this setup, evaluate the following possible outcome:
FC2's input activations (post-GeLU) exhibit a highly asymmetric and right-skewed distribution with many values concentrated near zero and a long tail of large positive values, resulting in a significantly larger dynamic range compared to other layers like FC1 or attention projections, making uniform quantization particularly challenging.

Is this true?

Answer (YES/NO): NO